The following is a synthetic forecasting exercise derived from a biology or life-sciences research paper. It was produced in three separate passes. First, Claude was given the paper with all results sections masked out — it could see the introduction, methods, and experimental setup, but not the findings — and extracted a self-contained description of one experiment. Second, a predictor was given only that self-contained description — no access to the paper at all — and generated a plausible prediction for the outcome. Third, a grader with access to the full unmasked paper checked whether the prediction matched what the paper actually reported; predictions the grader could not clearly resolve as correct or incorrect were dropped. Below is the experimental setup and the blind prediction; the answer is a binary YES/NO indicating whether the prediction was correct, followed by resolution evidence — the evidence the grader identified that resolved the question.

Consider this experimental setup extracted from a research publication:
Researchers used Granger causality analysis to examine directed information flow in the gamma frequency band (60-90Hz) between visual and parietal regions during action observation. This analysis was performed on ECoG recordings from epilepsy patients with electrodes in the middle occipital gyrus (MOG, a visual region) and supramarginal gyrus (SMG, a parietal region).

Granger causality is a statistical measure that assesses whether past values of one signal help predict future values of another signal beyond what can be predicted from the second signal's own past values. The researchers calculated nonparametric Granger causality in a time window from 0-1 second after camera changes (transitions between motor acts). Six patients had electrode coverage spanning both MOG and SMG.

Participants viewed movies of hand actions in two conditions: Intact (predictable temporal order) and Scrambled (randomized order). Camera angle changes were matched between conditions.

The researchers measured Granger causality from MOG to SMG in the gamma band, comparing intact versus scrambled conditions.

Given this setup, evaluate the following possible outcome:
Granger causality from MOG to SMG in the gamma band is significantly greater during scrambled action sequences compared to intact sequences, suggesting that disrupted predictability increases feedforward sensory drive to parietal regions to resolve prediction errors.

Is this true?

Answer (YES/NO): NO